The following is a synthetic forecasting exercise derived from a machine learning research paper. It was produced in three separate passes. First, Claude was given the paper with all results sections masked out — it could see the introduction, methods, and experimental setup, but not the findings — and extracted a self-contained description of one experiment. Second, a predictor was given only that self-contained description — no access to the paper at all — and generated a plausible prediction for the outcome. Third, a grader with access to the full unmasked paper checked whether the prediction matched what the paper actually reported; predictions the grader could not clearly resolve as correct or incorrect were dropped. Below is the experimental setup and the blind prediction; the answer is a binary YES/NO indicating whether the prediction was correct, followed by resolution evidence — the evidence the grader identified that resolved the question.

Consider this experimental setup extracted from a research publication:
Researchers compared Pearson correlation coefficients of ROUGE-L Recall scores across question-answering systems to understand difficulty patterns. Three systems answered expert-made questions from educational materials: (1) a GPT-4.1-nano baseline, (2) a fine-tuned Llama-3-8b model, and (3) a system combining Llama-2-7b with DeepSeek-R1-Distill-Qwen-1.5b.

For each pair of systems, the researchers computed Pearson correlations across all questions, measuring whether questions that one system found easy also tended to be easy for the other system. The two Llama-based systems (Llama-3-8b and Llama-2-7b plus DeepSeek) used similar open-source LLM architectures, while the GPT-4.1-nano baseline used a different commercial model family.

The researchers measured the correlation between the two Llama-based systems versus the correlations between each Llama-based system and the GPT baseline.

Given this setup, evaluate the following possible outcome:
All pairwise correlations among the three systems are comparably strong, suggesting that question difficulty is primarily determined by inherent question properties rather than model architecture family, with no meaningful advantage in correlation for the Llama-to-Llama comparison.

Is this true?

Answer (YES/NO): NO